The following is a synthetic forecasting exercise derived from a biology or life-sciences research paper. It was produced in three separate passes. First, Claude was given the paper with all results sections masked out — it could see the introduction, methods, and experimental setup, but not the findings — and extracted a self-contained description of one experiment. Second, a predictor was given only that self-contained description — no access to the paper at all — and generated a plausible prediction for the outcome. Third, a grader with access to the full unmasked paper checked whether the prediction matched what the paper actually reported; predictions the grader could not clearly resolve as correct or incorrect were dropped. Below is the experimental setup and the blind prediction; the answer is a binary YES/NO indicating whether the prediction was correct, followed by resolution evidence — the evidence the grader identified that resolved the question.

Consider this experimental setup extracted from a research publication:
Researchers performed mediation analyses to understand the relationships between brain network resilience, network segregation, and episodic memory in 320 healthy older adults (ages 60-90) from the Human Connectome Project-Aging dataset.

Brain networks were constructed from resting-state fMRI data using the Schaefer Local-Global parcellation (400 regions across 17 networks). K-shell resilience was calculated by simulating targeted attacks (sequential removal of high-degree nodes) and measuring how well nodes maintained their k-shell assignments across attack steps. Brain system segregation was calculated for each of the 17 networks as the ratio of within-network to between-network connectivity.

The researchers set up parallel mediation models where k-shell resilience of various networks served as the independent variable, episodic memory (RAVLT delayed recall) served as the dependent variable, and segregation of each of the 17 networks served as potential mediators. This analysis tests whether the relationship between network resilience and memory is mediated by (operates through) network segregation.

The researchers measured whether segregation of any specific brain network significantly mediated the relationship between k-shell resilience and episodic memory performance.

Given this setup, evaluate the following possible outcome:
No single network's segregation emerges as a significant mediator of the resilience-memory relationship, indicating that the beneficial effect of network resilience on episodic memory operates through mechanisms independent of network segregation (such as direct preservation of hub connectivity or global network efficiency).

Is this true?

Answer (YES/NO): NO